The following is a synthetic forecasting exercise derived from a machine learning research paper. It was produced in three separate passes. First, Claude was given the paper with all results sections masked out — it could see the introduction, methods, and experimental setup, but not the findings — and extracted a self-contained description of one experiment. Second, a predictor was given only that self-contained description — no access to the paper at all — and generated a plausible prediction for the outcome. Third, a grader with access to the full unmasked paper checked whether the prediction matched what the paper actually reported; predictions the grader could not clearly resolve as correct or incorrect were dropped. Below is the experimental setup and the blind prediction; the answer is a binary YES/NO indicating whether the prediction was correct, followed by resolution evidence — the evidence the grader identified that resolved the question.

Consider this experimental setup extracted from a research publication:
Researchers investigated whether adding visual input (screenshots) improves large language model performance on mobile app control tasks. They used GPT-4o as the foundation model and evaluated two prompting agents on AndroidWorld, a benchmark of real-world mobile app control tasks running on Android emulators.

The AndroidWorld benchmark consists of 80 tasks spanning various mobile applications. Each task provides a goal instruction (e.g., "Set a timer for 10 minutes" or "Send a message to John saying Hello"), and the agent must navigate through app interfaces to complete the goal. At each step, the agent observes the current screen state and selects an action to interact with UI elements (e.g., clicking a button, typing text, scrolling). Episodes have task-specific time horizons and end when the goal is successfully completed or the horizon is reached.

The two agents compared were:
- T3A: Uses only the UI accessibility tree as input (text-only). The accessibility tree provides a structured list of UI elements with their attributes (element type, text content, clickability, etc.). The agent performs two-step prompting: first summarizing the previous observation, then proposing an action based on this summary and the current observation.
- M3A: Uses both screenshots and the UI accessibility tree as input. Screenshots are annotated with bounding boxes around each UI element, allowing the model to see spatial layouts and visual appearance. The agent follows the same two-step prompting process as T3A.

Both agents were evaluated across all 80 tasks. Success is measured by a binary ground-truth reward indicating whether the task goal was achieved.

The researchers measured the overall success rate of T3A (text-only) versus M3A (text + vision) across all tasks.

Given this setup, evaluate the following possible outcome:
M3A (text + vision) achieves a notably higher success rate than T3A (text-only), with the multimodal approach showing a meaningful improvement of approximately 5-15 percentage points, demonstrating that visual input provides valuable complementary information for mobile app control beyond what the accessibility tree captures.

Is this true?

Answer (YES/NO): NO